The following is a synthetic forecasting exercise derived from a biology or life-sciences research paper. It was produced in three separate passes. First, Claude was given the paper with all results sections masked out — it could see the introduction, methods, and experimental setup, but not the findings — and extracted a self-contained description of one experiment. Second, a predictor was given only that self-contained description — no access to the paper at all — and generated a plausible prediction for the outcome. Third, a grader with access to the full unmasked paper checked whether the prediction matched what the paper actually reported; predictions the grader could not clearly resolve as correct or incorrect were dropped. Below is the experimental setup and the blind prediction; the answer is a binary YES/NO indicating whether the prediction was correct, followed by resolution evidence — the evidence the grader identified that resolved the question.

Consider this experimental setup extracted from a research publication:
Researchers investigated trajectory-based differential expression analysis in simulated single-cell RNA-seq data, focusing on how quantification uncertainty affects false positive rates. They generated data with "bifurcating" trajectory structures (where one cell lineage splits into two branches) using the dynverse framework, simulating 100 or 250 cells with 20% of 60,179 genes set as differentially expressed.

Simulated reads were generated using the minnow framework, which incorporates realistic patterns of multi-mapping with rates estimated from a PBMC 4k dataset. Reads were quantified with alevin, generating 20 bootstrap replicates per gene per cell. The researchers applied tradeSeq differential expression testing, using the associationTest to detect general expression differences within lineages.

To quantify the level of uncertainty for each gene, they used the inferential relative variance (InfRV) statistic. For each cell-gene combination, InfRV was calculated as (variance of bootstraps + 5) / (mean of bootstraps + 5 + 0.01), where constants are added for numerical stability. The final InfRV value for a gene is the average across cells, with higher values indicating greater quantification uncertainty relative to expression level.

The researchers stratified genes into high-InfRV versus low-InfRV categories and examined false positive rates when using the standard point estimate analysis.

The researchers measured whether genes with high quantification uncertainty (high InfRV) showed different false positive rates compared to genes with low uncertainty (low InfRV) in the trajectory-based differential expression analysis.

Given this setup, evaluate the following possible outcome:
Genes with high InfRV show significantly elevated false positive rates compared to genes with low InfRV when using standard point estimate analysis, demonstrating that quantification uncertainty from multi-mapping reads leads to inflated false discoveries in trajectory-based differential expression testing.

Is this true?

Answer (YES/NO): YES